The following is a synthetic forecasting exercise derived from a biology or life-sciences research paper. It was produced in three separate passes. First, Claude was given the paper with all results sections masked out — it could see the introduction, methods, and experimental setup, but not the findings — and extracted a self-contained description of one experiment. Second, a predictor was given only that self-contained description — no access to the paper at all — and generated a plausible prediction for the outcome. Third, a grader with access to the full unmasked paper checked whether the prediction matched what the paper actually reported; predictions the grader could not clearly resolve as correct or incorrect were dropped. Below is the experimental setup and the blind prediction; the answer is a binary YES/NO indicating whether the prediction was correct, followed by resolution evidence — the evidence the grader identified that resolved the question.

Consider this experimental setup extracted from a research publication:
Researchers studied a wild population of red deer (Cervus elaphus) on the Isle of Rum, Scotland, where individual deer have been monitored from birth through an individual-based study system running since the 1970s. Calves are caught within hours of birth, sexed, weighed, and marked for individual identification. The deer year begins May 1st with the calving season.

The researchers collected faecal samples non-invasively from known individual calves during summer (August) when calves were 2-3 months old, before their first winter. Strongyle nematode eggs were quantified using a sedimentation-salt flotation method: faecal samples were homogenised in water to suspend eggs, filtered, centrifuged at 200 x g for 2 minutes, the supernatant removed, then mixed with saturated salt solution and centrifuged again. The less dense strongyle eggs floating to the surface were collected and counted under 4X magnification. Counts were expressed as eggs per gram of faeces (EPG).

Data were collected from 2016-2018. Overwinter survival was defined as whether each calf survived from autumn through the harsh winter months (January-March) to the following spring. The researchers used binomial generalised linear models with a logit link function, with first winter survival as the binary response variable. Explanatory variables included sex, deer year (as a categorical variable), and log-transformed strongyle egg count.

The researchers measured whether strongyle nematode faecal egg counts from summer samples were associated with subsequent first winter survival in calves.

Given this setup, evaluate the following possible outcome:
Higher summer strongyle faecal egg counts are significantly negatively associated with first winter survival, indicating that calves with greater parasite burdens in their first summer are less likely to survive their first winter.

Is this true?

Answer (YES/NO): YES